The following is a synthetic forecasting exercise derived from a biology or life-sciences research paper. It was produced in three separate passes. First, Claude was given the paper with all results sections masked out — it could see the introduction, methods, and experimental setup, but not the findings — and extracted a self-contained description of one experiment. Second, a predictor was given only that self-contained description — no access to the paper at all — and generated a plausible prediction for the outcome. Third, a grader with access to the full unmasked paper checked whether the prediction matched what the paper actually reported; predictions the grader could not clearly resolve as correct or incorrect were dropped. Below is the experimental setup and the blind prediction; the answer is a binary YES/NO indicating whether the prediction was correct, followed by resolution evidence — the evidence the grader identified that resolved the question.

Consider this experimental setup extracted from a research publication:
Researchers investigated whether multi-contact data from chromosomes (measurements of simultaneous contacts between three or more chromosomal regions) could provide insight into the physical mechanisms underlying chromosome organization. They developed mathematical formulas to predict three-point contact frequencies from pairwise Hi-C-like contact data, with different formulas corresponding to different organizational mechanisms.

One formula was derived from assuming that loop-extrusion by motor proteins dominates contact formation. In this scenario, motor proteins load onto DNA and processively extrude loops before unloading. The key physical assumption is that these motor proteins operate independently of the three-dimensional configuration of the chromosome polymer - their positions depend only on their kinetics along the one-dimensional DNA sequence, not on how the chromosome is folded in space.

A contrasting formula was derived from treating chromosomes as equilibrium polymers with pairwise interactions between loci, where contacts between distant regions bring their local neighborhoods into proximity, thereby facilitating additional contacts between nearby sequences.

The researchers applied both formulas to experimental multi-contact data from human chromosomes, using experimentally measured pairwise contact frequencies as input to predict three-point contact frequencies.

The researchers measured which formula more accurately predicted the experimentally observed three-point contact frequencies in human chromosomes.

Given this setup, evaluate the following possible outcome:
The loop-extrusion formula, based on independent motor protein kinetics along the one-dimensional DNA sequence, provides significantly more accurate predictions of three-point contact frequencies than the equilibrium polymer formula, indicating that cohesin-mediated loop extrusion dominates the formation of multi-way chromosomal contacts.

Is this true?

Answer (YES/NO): YES